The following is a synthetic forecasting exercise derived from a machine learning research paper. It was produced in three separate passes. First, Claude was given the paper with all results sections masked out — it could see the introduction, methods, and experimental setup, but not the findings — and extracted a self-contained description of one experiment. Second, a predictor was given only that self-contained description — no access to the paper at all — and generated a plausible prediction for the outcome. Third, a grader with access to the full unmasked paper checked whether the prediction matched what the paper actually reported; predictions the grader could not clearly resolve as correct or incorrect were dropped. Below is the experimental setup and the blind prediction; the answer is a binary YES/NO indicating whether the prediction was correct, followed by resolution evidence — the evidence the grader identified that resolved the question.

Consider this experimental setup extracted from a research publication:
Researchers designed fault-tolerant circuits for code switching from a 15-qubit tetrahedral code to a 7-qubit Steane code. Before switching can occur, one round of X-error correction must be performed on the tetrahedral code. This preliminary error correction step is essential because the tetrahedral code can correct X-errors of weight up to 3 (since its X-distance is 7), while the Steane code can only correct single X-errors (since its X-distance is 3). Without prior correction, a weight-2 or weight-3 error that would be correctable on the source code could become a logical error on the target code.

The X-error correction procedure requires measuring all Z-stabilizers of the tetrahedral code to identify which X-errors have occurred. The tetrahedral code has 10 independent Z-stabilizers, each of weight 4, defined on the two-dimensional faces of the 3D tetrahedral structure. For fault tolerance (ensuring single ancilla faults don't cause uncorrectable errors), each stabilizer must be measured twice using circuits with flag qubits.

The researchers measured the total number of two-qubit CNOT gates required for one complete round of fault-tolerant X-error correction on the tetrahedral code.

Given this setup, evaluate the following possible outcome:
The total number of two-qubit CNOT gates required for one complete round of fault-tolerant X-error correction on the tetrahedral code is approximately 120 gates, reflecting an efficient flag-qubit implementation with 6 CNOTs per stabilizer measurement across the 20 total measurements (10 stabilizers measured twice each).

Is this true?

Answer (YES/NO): YES